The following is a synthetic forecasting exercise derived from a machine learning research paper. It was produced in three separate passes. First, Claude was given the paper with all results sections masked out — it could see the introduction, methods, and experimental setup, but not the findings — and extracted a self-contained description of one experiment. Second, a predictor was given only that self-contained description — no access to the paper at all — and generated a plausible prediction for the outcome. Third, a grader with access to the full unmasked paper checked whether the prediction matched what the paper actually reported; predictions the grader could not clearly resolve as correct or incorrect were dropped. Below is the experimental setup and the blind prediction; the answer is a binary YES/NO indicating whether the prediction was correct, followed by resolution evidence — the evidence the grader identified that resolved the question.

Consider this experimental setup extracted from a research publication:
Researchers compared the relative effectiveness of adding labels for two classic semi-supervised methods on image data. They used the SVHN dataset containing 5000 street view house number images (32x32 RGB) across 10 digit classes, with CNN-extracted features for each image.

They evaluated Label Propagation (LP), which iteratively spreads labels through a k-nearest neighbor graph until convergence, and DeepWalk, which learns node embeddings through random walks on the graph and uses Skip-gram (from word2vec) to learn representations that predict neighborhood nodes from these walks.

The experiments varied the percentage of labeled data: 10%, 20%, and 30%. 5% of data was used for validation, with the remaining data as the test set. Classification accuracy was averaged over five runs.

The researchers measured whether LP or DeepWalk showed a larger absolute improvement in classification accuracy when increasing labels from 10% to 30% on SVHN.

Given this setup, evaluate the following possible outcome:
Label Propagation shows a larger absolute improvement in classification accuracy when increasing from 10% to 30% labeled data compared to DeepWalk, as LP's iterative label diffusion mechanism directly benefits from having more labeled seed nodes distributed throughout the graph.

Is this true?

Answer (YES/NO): YES